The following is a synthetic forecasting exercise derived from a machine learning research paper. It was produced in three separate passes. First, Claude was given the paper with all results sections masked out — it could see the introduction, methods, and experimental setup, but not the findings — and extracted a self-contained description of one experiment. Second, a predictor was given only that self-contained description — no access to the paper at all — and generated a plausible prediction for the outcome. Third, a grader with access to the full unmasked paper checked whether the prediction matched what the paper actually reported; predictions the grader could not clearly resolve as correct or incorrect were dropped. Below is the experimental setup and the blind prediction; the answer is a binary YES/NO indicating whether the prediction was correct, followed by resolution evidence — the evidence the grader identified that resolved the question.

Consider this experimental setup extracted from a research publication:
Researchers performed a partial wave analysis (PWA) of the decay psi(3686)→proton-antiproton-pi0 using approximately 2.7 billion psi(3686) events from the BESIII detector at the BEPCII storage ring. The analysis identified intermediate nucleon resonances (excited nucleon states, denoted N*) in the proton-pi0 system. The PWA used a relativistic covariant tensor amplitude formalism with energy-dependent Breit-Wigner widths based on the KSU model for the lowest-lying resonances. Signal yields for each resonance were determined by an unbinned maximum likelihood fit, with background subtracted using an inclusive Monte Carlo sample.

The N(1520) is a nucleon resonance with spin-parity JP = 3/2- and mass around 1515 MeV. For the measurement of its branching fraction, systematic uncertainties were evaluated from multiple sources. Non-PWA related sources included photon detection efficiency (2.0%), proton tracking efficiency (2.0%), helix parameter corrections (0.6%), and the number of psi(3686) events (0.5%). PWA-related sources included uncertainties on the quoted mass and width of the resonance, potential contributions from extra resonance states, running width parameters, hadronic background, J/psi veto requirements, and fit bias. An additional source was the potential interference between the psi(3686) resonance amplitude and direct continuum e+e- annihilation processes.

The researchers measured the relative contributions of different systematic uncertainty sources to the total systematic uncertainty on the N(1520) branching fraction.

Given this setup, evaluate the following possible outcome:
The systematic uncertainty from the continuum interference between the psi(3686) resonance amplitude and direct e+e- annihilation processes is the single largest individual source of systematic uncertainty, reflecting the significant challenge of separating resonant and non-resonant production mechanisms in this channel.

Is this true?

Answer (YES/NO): YES